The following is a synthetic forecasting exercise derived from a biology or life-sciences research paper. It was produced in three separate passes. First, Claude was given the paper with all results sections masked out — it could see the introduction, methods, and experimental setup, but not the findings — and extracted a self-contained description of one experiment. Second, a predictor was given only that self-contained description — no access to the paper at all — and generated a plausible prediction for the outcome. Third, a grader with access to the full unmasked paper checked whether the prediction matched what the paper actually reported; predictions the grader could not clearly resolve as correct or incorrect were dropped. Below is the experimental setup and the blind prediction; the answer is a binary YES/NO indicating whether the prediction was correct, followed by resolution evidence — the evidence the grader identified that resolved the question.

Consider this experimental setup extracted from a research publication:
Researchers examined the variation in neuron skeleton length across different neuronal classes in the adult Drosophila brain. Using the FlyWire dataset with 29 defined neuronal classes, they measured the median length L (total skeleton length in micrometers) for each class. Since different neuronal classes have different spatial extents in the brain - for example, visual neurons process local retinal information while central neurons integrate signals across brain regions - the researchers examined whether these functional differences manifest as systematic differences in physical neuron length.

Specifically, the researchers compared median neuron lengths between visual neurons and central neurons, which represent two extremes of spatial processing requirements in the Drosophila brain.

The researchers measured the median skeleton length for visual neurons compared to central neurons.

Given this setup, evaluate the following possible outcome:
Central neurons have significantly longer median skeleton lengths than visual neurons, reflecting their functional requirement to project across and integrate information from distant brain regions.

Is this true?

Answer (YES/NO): YES